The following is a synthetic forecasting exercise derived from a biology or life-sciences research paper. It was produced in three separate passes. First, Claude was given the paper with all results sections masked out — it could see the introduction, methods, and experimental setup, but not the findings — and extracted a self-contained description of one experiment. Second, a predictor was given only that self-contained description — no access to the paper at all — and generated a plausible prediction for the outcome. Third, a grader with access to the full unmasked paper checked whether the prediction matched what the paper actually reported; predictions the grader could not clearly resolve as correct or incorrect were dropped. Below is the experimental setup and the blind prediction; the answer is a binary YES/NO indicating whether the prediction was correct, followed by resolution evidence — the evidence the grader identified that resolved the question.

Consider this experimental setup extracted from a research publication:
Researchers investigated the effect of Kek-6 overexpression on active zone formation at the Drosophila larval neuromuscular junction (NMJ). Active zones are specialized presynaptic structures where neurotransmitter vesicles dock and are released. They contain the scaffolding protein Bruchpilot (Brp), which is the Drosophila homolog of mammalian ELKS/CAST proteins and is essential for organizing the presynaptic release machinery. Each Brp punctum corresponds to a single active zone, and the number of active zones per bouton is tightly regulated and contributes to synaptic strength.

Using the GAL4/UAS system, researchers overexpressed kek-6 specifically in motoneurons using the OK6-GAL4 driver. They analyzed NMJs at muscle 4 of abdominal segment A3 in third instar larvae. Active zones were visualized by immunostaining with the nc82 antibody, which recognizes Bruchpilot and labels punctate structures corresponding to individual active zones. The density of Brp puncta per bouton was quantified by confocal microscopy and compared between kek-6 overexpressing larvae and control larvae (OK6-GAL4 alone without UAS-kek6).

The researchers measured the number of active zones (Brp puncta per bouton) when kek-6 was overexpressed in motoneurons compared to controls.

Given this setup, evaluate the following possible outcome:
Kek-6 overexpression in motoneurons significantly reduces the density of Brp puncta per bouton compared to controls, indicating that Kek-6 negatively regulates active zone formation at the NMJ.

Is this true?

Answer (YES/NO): NO